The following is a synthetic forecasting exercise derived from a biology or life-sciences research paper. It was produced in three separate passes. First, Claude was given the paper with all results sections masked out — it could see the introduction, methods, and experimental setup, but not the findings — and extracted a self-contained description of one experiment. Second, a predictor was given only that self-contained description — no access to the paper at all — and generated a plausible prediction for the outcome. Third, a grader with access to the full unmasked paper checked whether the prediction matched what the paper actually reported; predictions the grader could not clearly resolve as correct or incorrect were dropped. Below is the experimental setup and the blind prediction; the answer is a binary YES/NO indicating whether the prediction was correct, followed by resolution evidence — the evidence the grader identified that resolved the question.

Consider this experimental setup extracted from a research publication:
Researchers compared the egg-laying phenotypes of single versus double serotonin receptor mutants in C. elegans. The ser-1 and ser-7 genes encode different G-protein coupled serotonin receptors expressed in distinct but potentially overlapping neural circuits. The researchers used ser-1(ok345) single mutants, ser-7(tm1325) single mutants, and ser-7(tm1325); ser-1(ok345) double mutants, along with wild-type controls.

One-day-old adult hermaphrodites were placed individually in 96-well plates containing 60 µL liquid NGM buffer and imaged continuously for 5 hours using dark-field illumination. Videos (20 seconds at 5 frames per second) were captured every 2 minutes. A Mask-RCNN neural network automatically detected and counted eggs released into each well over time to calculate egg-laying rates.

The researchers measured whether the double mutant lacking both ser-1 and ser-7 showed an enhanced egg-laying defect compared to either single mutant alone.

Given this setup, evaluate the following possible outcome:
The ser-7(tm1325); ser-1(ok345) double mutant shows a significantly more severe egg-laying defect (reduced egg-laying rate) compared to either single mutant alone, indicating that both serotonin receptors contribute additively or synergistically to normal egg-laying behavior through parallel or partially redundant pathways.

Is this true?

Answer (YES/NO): YES